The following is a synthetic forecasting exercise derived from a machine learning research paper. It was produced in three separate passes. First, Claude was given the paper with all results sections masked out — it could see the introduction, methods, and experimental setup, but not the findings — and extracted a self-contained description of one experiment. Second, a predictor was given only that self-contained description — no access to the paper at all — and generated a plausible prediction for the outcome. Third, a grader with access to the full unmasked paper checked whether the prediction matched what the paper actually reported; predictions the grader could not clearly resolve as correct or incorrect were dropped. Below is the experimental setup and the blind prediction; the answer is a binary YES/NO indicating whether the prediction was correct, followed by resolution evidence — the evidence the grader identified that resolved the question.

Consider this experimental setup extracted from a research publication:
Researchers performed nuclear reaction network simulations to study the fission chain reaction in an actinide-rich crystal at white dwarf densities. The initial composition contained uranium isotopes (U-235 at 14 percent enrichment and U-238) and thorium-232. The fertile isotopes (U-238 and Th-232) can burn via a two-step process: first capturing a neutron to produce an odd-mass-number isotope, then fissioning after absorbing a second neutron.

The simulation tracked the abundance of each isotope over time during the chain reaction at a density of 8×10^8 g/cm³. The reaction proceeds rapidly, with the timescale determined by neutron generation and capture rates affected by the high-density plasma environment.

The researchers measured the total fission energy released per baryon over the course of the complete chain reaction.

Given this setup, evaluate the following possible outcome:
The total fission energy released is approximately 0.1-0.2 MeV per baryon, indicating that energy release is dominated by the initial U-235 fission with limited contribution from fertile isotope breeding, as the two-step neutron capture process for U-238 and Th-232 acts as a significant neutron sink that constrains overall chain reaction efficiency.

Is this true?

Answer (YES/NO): NO